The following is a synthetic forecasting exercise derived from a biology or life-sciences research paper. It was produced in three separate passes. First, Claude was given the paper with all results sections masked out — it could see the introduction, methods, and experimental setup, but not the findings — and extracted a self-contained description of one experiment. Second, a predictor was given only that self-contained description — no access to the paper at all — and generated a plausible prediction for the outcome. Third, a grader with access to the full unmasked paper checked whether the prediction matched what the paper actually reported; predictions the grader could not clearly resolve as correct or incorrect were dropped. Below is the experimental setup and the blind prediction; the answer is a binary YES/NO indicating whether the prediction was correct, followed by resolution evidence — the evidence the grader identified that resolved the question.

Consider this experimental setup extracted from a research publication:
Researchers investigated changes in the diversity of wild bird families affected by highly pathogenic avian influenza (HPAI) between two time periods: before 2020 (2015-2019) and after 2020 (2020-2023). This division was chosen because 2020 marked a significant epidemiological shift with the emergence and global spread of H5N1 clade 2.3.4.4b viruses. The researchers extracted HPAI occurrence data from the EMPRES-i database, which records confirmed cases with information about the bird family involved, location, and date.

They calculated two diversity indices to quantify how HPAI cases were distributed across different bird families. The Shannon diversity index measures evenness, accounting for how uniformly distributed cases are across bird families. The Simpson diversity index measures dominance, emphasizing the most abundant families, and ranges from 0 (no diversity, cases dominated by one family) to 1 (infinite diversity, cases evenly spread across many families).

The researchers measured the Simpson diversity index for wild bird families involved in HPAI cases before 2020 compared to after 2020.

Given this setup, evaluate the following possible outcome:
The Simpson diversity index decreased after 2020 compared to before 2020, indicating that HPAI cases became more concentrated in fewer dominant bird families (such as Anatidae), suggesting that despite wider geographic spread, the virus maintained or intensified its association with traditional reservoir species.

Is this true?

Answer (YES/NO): NO